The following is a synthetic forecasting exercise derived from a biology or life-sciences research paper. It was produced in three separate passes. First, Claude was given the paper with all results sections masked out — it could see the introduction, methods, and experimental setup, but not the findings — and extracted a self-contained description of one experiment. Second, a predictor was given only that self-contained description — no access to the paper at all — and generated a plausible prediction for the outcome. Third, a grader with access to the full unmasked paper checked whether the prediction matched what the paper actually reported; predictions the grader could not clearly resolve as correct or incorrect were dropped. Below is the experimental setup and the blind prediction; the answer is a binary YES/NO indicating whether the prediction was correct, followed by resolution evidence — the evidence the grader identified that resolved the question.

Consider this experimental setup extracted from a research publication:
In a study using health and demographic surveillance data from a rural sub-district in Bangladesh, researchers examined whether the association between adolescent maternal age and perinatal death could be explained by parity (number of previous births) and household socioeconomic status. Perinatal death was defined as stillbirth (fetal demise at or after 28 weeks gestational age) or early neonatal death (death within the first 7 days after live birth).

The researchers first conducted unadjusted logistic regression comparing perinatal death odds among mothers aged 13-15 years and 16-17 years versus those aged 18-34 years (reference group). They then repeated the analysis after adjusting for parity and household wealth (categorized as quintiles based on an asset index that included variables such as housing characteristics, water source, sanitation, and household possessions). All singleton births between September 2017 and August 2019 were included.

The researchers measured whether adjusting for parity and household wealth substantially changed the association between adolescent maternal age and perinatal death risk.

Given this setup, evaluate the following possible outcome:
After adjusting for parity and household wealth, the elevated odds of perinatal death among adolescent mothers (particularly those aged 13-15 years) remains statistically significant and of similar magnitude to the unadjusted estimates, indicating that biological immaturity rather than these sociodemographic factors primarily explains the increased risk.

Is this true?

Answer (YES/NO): NO